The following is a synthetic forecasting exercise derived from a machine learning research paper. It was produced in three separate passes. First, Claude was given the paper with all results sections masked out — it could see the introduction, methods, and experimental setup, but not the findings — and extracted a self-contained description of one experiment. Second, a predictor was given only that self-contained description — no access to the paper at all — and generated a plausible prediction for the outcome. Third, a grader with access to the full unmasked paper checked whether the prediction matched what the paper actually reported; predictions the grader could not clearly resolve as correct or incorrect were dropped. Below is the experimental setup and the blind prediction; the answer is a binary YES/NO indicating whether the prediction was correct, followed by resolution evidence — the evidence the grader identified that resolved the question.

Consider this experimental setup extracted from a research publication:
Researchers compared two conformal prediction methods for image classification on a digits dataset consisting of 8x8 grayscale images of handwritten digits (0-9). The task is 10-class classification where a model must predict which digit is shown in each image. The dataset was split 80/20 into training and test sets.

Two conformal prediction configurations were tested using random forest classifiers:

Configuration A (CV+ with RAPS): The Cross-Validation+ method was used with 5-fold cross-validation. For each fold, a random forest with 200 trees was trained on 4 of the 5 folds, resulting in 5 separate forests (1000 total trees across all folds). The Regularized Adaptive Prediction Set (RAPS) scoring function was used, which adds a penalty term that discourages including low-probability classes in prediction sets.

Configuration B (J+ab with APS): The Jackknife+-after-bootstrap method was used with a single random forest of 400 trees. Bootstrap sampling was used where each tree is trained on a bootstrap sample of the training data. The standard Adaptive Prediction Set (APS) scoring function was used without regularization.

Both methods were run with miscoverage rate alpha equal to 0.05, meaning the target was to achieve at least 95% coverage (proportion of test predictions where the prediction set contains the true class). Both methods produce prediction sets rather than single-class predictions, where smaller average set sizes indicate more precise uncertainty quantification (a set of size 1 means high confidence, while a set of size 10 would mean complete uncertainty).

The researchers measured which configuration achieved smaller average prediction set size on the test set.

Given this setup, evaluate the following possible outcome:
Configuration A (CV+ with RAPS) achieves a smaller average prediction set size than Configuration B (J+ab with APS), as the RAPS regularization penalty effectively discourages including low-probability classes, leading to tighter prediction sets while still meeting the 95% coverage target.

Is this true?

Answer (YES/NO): YES